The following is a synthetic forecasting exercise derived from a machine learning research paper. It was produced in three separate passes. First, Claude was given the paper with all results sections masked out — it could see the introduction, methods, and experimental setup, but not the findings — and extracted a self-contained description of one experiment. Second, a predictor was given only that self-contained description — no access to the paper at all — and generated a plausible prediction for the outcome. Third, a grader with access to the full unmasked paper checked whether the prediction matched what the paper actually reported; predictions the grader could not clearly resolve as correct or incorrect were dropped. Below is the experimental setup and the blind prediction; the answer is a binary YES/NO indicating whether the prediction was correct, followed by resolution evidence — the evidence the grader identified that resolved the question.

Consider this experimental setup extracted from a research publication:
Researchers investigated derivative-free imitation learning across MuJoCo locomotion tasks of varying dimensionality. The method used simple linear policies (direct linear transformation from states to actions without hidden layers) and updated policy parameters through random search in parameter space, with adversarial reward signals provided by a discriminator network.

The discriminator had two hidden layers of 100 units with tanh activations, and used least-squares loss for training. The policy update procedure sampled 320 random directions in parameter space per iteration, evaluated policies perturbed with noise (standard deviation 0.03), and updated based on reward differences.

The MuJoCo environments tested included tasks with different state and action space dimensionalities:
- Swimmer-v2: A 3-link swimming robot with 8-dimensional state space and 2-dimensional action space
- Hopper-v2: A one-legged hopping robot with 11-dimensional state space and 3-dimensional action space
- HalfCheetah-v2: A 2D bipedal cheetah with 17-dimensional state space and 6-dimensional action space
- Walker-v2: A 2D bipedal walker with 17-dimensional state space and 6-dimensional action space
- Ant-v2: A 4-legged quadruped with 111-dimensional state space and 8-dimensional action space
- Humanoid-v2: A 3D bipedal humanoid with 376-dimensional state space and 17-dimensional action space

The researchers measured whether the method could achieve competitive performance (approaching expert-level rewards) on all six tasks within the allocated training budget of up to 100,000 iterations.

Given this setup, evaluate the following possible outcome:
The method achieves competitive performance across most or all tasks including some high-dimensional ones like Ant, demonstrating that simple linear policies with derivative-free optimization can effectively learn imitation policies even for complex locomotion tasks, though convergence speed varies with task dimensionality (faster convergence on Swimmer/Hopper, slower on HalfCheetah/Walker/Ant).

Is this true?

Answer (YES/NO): NO